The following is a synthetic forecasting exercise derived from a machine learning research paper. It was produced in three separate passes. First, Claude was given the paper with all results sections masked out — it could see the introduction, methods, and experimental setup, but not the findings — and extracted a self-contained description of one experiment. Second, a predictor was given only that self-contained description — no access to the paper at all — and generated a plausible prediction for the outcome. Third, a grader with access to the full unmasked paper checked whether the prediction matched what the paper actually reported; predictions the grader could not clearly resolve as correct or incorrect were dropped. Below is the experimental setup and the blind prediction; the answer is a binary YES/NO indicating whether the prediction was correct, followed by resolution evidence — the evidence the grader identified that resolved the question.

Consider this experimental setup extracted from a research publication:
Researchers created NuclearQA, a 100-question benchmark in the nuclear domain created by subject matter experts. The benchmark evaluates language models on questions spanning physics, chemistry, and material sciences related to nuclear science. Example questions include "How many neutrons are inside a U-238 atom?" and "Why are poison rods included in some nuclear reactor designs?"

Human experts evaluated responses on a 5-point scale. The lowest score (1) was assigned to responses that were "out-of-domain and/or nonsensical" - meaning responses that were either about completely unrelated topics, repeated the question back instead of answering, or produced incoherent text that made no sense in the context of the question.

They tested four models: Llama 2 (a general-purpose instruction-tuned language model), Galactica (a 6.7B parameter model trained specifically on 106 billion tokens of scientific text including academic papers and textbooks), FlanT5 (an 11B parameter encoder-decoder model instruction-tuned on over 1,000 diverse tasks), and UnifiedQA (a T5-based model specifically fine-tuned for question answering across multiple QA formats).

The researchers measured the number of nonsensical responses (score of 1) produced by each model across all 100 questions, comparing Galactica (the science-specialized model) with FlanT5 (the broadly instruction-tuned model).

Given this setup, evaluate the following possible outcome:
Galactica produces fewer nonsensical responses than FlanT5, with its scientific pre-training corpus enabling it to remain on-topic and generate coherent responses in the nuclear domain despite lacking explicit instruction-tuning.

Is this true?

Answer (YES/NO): NO